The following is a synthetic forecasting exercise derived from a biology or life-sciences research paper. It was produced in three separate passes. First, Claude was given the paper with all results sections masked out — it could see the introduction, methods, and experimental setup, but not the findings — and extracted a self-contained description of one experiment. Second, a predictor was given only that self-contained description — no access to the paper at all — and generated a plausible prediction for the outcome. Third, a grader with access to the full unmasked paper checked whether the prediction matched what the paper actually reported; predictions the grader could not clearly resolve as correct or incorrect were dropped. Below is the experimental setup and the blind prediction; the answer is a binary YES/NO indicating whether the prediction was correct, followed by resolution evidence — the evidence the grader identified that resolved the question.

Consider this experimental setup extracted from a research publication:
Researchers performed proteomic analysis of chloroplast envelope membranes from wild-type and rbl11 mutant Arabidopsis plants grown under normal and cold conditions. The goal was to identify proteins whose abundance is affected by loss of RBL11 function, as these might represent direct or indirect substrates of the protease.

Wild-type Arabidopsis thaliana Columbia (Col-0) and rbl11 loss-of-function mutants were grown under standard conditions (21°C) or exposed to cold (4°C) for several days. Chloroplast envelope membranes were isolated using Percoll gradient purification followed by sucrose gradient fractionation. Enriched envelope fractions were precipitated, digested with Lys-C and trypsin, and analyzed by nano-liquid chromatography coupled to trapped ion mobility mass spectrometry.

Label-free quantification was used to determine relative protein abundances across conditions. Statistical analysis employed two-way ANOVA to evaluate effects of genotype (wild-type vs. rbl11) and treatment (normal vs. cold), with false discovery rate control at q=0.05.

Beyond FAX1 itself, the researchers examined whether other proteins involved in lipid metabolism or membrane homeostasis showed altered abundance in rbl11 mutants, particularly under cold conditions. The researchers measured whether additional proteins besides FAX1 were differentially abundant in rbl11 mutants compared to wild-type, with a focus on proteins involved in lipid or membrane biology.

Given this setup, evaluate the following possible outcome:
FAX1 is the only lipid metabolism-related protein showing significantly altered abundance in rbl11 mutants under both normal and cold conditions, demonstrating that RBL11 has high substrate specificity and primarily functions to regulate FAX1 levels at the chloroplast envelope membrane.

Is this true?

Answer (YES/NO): NO